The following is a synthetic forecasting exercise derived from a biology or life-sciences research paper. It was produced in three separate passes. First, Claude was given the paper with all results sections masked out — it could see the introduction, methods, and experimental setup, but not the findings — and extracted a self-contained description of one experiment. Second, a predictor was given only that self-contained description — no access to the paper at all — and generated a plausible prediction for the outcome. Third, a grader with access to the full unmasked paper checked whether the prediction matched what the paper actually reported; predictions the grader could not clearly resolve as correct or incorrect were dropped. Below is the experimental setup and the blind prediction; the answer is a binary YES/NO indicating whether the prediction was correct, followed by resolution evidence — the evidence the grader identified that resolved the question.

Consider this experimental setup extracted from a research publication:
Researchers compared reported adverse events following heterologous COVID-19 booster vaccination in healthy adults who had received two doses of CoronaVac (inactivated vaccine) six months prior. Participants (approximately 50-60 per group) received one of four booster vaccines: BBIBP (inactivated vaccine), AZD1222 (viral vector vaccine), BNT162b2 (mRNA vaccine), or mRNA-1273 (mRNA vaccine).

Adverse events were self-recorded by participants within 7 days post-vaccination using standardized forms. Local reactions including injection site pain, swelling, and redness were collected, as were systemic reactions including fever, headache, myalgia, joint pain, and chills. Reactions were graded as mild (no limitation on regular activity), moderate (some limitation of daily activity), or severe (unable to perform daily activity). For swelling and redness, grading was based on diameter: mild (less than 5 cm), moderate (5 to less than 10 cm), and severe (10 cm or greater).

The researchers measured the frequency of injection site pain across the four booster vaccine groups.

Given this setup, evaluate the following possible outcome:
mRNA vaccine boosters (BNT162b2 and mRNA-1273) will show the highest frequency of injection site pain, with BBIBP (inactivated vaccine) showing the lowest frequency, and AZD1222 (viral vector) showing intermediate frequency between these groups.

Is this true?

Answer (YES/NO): YES